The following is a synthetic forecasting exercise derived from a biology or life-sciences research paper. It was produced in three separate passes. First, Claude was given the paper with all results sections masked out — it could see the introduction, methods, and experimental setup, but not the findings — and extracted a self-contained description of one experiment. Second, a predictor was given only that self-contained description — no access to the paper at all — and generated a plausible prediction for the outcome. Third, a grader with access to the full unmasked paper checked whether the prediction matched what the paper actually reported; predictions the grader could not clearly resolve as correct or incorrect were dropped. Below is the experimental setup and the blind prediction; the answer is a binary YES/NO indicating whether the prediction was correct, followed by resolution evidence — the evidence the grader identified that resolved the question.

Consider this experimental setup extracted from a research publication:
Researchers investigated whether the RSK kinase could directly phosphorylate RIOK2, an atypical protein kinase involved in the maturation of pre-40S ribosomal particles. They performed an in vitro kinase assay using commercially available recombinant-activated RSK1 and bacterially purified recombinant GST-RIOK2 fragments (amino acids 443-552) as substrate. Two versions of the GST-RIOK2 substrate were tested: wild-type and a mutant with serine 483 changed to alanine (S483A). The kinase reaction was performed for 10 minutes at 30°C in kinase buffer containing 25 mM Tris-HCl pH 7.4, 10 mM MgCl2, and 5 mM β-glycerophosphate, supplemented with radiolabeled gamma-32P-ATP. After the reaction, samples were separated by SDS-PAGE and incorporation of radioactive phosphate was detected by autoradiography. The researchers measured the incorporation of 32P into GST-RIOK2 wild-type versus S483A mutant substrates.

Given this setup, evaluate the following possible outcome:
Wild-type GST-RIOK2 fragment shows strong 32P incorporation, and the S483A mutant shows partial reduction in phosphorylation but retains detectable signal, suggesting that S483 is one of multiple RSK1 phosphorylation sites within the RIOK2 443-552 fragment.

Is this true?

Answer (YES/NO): NO